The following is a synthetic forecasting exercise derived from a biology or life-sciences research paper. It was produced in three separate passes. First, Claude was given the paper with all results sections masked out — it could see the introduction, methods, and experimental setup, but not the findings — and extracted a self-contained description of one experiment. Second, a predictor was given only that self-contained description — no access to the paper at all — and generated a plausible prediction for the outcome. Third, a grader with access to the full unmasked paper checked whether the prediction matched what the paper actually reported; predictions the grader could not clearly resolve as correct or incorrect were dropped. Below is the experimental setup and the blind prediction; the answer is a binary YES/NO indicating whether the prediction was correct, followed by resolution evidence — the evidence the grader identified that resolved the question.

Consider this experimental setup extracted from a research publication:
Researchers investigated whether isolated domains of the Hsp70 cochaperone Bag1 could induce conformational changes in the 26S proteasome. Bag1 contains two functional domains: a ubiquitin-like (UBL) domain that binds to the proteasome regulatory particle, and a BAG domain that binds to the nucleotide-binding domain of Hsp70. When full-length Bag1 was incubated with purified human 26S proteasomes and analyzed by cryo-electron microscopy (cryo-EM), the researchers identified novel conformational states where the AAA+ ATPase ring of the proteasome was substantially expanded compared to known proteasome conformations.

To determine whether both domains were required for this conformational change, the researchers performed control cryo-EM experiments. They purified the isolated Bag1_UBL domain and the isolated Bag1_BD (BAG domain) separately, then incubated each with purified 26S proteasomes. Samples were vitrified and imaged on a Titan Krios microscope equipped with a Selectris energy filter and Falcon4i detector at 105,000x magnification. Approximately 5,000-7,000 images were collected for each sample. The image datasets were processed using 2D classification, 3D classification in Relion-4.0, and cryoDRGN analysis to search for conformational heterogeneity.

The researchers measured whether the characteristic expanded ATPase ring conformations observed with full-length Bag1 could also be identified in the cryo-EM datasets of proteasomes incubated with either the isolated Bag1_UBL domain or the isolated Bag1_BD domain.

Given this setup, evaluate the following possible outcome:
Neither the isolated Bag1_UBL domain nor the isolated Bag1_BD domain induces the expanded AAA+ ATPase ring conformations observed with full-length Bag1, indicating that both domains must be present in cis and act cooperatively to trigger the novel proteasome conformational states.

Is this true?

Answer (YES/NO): YES